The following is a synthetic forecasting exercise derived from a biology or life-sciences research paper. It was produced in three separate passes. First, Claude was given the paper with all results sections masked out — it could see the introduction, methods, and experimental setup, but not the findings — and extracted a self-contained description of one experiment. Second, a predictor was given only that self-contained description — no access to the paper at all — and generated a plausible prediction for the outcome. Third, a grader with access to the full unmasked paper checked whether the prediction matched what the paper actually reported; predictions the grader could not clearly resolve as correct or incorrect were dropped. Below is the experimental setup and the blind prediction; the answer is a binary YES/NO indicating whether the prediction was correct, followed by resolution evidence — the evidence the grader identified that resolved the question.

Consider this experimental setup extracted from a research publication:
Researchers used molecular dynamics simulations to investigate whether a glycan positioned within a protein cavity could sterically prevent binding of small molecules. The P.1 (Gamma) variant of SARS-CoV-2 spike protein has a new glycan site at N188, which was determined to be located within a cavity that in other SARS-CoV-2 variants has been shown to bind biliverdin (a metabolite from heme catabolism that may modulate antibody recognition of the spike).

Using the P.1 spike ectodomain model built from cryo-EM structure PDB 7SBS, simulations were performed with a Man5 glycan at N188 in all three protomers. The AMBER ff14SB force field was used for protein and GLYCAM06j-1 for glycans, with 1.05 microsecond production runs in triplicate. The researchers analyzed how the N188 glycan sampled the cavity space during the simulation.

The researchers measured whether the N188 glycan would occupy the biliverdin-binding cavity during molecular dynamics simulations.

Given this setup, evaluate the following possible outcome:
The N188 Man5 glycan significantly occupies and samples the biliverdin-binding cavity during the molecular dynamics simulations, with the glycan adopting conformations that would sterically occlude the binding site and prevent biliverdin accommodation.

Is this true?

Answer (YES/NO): NO